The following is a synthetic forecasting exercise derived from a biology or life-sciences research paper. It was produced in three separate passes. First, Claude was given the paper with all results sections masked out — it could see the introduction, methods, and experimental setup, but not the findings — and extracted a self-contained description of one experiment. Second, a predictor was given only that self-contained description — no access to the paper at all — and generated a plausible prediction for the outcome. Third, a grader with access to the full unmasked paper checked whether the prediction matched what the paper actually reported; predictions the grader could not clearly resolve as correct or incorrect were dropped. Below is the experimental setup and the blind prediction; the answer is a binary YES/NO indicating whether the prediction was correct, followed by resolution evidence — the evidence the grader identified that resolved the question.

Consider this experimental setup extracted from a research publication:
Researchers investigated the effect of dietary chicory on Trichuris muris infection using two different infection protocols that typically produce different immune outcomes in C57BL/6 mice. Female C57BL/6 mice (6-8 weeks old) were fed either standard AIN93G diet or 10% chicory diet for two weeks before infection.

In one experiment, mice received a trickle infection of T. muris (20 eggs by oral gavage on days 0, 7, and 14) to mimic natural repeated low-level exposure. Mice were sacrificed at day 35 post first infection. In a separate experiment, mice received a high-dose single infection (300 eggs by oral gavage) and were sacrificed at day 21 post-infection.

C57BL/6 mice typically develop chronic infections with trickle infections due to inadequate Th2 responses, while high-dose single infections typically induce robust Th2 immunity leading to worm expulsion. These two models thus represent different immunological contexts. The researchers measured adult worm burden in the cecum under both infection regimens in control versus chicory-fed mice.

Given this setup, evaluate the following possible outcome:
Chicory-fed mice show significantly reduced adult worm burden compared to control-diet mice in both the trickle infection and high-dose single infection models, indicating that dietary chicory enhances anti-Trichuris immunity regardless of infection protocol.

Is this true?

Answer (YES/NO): NO